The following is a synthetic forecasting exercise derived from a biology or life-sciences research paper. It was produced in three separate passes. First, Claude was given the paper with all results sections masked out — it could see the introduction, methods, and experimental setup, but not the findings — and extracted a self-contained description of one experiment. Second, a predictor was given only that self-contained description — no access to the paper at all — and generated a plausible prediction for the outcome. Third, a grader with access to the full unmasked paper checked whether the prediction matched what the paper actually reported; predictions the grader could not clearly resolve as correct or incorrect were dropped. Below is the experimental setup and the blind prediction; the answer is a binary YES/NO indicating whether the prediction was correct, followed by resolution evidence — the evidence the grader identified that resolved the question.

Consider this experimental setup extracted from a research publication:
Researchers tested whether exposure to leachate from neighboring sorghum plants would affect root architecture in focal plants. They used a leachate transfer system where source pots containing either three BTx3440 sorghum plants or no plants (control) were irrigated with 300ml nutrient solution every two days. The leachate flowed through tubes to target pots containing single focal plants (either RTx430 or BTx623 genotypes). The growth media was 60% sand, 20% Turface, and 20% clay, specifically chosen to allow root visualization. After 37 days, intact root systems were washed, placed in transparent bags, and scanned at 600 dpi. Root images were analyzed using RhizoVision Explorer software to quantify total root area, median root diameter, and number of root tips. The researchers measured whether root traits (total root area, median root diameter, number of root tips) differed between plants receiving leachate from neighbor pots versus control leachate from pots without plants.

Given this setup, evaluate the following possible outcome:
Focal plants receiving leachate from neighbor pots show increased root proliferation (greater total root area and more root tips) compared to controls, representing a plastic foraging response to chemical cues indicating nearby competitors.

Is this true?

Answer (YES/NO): NO